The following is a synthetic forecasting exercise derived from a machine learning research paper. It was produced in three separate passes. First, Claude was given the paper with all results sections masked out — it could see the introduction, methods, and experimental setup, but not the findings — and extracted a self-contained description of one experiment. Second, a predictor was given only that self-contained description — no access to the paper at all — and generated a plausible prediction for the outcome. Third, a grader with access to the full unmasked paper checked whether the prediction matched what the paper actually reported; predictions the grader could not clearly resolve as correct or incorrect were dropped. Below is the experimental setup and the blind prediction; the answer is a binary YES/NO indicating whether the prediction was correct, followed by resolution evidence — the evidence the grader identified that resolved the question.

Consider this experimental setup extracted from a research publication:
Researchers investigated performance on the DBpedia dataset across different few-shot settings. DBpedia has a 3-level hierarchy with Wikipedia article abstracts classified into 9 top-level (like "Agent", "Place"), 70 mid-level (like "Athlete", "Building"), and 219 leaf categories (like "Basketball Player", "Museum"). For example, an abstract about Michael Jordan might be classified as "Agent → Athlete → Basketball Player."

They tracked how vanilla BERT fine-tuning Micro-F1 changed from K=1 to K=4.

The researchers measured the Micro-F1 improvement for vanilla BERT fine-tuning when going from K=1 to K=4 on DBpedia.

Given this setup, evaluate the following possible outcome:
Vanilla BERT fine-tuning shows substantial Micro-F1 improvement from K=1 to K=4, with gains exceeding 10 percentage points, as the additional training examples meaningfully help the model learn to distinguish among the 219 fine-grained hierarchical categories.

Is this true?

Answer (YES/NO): YES